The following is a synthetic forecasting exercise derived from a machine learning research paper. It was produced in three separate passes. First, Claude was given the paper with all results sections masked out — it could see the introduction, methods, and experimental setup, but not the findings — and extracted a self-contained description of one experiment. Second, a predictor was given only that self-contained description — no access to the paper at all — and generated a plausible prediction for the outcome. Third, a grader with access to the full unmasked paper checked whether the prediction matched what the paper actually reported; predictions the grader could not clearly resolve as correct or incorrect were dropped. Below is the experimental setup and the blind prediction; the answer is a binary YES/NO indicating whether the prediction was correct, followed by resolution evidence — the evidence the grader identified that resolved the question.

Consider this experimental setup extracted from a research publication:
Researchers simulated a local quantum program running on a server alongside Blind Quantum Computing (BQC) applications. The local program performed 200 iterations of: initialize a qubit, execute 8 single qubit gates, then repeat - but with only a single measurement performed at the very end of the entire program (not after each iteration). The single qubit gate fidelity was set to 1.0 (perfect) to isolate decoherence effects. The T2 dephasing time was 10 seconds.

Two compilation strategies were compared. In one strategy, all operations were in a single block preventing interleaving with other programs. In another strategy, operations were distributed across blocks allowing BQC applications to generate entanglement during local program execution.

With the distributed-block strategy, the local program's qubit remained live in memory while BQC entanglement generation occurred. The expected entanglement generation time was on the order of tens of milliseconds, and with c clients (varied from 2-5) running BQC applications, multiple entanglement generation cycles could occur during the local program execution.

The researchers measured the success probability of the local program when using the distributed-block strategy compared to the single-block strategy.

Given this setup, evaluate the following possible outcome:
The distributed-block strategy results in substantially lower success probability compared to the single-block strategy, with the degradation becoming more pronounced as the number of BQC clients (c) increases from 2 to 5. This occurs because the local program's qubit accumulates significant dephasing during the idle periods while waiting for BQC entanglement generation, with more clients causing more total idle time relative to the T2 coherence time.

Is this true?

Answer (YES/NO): NO